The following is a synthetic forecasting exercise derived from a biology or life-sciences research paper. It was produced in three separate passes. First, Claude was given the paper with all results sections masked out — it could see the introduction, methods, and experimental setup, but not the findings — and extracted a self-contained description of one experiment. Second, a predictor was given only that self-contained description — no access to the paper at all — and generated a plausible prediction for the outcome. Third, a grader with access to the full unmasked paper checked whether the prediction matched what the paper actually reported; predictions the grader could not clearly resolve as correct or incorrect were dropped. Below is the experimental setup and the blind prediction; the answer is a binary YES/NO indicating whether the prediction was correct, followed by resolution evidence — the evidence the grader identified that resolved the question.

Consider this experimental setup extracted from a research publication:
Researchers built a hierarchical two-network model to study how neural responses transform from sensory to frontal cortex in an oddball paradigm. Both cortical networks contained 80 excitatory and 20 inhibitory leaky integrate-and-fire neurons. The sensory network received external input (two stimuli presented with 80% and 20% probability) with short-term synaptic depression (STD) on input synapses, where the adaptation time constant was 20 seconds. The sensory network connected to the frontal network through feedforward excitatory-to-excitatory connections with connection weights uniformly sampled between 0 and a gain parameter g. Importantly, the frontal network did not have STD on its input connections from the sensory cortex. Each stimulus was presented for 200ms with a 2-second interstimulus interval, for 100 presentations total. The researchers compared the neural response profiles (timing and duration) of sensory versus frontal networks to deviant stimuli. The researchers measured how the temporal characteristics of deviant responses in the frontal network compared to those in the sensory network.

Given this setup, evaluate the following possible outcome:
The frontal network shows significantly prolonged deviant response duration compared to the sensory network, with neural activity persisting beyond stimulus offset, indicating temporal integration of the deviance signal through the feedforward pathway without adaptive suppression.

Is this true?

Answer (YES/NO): YES